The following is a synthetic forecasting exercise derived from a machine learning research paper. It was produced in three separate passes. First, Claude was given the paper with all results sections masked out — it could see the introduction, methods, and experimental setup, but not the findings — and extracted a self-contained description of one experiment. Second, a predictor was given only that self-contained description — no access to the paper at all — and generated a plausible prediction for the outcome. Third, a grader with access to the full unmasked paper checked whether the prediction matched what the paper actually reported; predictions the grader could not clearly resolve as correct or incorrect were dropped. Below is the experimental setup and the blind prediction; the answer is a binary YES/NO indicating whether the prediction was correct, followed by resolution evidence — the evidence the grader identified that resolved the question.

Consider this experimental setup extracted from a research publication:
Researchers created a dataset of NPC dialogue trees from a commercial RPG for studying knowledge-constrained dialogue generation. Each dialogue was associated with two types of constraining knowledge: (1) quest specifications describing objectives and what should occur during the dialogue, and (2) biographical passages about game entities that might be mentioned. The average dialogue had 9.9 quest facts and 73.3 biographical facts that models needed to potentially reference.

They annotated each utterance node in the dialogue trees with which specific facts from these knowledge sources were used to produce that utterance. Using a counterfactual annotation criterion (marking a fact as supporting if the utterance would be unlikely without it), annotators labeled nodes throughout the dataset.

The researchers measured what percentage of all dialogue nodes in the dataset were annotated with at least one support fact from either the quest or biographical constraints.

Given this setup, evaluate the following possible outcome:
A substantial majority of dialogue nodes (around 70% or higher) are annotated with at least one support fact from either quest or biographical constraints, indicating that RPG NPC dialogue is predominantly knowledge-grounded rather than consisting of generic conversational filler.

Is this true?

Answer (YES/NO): NO